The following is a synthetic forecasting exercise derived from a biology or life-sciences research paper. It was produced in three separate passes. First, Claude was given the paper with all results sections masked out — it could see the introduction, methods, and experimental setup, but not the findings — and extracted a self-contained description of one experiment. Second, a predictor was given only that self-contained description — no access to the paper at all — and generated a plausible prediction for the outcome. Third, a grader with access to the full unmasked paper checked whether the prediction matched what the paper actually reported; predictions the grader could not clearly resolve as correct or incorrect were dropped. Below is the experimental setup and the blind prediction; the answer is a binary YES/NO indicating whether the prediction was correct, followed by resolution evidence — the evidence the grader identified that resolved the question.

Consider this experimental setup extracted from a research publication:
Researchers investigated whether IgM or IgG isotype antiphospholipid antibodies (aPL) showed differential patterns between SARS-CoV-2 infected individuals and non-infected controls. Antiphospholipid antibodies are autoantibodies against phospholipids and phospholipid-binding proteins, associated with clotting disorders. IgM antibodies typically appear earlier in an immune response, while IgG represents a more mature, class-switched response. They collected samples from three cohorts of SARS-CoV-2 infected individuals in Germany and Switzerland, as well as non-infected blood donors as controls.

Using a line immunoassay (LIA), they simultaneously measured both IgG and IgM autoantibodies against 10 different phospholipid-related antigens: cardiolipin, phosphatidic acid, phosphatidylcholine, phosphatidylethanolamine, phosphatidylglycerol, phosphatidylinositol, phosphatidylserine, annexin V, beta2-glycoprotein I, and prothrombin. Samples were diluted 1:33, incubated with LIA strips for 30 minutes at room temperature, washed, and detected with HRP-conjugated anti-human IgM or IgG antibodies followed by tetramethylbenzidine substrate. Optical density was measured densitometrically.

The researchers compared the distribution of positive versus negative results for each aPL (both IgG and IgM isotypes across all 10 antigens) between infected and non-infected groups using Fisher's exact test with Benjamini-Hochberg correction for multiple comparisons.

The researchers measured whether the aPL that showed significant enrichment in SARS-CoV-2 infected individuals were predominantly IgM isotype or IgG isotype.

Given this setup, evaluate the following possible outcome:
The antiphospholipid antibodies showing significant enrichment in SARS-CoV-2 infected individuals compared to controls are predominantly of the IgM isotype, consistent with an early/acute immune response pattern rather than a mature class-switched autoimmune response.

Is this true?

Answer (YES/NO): YES